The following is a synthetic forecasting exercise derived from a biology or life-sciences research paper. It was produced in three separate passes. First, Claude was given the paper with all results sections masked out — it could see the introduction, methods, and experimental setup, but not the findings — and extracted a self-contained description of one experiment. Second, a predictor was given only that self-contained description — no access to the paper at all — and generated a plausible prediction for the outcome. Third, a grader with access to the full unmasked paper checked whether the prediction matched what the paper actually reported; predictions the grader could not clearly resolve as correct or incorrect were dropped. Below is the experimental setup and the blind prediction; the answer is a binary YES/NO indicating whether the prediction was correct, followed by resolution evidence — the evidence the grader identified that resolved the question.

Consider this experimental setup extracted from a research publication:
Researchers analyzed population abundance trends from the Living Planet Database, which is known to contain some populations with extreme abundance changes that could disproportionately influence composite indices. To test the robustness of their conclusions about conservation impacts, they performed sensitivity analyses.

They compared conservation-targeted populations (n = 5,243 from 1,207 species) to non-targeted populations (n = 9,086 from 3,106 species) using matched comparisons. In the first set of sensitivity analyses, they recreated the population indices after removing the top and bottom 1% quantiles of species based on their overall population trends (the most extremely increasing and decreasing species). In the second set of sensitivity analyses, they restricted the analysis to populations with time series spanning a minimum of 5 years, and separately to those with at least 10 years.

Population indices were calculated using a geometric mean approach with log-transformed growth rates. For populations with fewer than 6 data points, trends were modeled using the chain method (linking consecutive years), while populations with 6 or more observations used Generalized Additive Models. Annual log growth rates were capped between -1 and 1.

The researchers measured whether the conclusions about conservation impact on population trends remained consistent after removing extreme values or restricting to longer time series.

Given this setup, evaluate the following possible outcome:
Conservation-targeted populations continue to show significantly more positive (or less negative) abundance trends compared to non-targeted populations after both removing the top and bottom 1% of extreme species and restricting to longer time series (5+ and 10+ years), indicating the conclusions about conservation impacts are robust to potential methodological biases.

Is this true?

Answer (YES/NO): YES